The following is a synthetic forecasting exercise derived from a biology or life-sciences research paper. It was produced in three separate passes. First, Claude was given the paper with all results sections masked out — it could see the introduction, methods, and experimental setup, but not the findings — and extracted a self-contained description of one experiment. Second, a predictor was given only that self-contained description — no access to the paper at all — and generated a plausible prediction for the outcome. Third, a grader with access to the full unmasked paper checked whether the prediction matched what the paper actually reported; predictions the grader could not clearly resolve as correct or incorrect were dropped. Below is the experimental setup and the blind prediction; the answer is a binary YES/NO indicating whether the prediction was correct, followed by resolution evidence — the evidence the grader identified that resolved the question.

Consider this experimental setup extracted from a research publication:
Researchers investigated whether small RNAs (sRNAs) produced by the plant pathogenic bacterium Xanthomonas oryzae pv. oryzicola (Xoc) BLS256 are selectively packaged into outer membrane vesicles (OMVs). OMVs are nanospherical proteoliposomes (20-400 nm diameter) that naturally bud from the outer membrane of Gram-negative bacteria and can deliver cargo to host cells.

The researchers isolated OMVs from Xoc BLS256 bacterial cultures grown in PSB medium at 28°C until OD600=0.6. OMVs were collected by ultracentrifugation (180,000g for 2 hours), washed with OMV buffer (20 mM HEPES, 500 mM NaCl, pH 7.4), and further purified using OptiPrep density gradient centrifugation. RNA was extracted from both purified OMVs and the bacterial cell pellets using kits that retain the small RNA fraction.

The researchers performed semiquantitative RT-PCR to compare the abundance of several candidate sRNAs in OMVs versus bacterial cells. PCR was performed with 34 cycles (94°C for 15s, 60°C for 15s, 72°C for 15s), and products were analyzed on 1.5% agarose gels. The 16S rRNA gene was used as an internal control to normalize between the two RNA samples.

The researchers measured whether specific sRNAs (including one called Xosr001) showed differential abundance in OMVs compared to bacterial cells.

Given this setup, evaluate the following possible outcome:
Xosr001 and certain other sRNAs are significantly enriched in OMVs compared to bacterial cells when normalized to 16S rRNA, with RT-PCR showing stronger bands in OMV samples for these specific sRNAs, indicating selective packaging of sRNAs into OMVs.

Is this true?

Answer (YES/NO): NO